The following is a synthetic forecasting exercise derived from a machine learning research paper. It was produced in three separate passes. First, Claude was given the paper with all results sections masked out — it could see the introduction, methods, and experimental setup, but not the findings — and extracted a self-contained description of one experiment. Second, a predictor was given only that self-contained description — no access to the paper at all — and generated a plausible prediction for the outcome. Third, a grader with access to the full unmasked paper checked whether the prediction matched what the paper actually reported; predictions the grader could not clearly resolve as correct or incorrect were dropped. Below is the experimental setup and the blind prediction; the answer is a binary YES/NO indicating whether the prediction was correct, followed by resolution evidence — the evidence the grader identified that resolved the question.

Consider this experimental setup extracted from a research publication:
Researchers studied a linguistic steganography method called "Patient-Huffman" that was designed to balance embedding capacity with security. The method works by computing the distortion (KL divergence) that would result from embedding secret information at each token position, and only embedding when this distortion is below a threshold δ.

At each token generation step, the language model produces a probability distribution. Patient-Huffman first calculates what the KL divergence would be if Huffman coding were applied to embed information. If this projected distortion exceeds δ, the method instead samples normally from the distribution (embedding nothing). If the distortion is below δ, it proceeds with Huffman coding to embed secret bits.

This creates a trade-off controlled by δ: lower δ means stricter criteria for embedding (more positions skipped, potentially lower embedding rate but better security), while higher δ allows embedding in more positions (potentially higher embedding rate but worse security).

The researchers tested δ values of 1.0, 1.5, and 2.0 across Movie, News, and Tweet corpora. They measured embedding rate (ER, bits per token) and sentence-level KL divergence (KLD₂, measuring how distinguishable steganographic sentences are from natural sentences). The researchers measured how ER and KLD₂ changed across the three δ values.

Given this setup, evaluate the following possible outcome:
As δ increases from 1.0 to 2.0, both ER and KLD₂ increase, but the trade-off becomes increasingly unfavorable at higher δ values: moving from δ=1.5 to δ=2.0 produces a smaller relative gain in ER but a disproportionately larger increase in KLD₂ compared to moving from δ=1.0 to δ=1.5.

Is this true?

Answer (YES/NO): YES